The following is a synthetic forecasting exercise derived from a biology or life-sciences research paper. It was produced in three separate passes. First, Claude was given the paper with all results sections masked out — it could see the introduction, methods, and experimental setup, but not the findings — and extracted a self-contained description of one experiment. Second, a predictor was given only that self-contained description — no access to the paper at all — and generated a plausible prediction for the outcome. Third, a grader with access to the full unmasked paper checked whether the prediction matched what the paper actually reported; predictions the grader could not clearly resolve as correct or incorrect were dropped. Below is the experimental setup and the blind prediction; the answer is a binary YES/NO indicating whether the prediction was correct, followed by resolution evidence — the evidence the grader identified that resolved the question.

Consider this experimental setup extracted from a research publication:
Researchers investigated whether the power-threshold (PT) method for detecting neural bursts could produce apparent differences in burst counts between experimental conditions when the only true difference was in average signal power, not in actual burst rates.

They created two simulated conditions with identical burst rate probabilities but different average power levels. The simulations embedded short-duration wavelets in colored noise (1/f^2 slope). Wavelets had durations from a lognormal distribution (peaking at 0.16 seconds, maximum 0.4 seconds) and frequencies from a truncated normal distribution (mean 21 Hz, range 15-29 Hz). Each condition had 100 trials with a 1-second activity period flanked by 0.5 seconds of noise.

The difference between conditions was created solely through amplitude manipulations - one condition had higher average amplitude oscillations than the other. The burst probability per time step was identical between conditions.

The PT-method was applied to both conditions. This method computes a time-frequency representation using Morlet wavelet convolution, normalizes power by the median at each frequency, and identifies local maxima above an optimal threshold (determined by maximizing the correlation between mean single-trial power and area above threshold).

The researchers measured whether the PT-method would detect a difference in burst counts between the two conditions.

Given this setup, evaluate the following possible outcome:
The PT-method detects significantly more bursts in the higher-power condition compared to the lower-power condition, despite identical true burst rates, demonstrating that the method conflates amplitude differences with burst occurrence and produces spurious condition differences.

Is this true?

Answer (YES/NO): YES